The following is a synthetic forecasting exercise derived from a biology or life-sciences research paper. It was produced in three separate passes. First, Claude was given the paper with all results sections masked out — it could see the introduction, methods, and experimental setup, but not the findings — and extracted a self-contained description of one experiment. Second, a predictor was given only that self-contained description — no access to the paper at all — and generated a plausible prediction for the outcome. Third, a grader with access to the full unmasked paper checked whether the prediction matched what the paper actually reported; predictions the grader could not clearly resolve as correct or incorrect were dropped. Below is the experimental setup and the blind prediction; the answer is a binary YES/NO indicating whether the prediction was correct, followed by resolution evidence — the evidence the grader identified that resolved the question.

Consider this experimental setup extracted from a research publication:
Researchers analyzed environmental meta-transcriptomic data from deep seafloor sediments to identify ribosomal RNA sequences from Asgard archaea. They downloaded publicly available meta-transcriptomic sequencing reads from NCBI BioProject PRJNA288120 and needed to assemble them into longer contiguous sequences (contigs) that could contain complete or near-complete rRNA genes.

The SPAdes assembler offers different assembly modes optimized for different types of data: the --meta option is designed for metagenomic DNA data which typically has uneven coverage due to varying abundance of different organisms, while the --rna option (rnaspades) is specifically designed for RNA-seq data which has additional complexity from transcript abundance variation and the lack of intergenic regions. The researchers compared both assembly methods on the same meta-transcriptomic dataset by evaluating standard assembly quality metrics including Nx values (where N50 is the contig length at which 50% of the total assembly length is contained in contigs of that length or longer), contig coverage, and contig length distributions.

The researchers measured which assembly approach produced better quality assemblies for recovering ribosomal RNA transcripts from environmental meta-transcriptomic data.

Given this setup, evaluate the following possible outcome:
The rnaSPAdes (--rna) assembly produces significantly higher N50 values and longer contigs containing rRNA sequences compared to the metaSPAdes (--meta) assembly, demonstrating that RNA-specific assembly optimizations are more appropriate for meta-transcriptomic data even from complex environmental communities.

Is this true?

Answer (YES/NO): YES